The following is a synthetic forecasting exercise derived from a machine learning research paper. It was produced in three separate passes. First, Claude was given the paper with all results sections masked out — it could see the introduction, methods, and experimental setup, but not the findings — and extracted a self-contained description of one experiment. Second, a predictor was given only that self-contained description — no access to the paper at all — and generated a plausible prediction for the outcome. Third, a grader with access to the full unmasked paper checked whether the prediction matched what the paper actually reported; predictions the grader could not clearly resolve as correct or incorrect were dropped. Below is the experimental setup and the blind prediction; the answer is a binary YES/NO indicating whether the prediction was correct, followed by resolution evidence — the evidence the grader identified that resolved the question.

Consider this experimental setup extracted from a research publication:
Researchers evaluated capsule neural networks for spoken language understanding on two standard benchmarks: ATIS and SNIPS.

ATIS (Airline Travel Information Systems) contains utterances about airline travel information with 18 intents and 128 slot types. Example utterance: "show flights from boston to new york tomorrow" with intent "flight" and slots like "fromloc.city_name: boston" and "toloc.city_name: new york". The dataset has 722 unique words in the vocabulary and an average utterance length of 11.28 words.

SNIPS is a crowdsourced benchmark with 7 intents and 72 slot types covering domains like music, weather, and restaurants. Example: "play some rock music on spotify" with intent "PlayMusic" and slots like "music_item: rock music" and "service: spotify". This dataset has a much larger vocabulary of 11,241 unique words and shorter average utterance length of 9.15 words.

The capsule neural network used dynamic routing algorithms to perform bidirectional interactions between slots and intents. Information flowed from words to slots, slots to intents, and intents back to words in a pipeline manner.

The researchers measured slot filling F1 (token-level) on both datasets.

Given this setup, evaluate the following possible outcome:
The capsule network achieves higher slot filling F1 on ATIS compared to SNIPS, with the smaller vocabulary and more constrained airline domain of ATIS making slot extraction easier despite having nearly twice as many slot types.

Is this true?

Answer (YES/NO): YES